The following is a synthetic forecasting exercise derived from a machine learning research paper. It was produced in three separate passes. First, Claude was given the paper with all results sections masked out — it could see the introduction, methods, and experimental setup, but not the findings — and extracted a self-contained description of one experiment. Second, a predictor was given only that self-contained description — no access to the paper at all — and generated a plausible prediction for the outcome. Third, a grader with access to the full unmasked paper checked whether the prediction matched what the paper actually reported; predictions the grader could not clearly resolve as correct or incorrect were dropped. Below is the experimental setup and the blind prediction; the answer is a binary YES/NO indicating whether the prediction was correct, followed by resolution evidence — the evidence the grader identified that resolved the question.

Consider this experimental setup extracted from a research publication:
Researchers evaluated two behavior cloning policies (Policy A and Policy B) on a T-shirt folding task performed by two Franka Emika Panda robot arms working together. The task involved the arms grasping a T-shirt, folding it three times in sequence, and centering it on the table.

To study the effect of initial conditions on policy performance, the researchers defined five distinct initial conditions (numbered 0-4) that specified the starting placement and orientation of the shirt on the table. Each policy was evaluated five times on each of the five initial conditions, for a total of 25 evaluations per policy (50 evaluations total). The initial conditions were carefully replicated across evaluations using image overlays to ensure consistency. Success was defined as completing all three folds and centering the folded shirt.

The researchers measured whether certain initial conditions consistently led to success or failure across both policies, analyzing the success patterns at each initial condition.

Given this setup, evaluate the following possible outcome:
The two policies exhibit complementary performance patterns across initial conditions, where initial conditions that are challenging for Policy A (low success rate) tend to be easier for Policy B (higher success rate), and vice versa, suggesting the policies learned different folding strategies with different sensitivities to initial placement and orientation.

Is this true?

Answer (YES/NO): NO